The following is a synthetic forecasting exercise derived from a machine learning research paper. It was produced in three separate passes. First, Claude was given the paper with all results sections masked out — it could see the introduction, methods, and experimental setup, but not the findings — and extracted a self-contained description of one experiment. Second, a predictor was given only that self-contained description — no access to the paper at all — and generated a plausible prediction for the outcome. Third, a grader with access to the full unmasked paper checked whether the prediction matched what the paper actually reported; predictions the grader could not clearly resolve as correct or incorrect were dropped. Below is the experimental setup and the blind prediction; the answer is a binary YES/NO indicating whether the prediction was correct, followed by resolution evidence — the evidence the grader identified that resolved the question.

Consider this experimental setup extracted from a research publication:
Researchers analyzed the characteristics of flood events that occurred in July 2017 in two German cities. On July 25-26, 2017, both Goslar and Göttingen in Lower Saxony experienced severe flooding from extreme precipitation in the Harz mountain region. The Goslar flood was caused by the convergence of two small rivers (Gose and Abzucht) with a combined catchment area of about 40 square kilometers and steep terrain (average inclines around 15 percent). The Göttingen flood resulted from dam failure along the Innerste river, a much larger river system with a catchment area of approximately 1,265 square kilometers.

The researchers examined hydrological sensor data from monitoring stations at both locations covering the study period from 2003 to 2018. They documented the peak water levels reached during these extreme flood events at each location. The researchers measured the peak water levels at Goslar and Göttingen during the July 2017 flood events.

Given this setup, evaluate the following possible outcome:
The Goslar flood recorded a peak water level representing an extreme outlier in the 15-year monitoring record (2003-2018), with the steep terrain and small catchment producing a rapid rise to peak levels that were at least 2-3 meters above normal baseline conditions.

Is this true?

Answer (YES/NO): NO